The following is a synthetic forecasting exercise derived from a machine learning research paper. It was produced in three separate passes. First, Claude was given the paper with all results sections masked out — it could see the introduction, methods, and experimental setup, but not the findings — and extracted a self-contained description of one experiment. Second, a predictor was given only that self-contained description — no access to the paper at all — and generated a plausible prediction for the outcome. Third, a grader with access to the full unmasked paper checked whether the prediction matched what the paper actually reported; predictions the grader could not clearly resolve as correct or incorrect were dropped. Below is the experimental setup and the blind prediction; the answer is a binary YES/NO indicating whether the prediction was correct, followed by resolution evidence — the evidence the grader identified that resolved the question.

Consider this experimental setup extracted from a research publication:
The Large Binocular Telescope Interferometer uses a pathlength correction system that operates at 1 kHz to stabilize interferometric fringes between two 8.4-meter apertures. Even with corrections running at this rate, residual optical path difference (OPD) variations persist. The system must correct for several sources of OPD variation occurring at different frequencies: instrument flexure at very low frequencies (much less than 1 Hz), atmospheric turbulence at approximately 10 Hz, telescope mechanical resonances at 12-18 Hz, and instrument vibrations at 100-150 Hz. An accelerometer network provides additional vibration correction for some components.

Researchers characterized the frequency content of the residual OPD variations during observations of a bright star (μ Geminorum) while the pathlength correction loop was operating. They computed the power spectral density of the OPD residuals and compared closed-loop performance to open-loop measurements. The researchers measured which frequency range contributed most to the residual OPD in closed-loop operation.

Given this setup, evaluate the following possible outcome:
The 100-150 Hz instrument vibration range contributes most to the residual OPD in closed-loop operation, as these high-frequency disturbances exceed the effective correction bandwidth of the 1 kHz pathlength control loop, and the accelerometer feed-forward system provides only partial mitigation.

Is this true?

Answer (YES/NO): YES